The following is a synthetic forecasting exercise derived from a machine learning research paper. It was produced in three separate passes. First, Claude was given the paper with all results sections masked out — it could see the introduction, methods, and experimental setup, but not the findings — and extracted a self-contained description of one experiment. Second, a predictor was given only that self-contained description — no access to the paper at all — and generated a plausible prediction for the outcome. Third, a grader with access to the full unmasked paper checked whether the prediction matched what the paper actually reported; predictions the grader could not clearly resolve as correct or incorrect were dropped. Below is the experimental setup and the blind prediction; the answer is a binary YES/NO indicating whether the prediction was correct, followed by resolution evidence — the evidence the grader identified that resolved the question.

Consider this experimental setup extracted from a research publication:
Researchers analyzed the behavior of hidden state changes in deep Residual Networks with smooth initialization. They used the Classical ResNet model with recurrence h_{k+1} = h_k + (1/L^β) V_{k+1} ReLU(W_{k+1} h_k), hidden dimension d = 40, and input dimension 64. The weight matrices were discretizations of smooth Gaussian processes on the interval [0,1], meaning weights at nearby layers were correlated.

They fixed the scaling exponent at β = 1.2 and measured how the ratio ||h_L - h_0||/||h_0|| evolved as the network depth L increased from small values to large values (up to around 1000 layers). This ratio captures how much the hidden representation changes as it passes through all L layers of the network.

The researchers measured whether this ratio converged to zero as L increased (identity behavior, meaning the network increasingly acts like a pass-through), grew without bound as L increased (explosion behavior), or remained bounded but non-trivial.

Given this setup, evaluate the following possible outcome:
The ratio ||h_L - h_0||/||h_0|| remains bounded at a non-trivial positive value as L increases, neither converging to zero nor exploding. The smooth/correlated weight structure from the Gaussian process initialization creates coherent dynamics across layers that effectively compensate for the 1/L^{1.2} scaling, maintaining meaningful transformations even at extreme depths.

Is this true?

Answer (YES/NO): NO